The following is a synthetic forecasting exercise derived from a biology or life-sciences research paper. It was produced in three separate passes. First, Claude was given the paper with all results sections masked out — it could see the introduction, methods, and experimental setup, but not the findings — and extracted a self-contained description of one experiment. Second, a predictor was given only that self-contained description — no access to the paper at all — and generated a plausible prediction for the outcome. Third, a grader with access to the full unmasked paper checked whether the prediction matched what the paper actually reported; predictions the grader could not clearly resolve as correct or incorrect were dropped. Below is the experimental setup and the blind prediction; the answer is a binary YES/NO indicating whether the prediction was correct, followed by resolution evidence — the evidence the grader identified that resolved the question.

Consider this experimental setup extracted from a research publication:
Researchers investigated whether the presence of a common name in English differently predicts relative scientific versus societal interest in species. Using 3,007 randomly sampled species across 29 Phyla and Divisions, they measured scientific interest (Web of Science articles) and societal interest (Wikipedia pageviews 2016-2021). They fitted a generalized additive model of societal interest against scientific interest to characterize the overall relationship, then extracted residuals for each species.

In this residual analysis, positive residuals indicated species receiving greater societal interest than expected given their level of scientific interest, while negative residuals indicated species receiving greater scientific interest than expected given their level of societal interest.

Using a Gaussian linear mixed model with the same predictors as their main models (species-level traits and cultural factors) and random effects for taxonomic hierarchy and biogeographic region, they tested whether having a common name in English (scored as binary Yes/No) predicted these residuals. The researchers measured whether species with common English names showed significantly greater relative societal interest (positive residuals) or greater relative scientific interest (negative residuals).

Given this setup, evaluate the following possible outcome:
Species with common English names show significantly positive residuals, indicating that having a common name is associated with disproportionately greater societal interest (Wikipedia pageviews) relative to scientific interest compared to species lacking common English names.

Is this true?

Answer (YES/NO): YES